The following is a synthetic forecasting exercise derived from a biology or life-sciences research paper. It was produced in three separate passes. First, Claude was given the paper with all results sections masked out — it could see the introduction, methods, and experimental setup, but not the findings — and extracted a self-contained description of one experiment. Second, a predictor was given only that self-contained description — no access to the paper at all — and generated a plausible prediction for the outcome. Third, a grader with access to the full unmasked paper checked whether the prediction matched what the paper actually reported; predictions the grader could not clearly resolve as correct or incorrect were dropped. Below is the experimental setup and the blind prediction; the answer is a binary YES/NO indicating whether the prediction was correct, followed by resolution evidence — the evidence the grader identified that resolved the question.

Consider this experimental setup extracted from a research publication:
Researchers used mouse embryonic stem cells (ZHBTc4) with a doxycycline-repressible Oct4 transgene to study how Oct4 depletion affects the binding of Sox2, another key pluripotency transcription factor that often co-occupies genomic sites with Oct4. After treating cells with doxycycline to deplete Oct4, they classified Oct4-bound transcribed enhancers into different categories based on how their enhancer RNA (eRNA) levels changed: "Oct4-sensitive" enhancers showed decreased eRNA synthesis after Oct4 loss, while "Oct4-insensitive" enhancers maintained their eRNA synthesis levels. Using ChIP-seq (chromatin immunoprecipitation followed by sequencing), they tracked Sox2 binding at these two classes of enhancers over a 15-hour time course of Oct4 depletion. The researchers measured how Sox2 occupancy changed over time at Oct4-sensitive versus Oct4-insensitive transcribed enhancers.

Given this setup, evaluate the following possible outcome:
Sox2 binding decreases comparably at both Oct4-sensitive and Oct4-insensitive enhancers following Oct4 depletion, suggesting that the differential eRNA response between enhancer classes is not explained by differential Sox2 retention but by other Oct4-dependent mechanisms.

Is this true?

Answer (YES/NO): NO